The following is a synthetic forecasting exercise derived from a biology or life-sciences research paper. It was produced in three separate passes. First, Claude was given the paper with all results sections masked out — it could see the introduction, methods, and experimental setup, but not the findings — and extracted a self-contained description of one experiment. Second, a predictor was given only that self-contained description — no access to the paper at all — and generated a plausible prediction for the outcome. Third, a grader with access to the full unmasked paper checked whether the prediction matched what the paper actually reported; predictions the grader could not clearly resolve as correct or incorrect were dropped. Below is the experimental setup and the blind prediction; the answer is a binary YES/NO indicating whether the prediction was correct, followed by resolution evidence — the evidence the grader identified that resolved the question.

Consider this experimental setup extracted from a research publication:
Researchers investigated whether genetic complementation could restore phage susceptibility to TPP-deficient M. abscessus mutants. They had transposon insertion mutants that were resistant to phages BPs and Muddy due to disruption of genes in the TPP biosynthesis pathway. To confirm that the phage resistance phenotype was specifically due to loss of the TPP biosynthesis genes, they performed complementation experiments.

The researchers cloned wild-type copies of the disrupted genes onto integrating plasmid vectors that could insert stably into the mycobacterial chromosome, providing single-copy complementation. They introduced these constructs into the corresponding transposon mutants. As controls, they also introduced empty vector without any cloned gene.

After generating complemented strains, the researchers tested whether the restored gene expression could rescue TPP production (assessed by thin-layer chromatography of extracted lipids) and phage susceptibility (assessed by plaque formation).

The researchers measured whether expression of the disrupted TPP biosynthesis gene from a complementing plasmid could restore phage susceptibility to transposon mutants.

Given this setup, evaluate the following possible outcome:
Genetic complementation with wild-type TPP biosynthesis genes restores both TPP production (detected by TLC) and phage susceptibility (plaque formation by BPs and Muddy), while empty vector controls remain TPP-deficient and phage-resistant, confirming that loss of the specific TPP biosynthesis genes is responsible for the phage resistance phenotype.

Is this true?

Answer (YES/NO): NO